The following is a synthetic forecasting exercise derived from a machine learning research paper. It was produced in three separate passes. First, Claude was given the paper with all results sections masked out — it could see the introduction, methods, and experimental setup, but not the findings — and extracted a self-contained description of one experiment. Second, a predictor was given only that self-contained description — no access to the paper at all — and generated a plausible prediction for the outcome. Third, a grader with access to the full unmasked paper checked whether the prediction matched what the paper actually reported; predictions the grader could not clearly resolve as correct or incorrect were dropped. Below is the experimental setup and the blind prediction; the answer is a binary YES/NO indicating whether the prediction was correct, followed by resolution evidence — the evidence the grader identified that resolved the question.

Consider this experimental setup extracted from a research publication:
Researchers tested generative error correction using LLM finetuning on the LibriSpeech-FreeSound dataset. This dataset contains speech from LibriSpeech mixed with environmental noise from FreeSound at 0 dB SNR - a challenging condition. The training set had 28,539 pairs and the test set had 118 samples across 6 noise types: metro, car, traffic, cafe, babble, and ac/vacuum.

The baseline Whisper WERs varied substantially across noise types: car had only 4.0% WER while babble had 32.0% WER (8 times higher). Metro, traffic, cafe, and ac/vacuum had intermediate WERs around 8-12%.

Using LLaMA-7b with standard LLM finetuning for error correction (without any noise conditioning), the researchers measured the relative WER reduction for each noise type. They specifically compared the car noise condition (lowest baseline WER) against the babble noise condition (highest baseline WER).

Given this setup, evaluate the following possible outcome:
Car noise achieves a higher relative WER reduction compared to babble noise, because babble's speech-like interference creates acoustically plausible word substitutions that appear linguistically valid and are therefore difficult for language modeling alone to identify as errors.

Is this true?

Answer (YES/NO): YES